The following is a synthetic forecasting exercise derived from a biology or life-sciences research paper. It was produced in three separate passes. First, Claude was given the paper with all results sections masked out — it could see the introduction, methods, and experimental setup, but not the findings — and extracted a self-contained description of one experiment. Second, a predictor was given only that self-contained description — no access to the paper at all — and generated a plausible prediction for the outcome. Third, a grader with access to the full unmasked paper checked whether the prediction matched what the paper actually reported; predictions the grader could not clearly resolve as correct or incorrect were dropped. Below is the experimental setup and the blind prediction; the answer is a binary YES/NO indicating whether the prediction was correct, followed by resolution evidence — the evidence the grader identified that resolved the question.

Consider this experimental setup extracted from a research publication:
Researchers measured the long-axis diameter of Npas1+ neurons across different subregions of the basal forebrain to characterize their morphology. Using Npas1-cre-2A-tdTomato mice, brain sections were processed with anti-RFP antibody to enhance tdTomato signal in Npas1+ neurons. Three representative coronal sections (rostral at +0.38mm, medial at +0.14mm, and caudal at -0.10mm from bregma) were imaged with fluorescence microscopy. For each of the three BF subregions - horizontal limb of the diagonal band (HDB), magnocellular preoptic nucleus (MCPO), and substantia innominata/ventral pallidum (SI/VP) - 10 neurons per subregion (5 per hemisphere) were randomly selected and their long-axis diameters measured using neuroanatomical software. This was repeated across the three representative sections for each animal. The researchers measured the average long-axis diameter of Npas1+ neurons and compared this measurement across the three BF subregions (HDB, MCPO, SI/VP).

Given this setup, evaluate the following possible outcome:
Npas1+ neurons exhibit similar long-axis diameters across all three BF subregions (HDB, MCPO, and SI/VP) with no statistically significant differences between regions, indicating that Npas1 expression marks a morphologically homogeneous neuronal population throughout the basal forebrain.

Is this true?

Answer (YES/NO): NO